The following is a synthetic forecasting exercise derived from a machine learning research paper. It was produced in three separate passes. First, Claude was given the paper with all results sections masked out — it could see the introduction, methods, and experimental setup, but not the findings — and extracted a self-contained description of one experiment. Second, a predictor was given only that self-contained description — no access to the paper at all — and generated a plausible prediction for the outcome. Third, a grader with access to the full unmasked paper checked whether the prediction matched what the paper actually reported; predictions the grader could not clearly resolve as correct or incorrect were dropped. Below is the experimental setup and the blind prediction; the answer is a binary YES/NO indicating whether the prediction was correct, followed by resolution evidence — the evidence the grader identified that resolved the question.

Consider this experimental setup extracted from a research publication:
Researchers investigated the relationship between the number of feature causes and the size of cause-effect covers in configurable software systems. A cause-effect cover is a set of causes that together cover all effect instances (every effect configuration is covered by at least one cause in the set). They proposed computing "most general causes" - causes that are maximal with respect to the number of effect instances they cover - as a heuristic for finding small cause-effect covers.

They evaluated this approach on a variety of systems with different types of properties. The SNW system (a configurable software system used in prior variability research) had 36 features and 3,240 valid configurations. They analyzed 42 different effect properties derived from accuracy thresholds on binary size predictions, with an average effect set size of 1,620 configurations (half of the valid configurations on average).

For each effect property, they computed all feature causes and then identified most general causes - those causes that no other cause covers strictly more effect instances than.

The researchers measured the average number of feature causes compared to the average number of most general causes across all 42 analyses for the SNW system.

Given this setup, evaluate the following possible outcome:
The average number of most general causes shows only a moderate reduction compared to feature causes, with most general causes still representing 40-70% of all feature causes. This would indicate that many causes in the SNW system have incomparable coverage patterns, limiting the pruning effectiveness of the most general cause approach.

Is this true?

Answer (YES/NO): NO